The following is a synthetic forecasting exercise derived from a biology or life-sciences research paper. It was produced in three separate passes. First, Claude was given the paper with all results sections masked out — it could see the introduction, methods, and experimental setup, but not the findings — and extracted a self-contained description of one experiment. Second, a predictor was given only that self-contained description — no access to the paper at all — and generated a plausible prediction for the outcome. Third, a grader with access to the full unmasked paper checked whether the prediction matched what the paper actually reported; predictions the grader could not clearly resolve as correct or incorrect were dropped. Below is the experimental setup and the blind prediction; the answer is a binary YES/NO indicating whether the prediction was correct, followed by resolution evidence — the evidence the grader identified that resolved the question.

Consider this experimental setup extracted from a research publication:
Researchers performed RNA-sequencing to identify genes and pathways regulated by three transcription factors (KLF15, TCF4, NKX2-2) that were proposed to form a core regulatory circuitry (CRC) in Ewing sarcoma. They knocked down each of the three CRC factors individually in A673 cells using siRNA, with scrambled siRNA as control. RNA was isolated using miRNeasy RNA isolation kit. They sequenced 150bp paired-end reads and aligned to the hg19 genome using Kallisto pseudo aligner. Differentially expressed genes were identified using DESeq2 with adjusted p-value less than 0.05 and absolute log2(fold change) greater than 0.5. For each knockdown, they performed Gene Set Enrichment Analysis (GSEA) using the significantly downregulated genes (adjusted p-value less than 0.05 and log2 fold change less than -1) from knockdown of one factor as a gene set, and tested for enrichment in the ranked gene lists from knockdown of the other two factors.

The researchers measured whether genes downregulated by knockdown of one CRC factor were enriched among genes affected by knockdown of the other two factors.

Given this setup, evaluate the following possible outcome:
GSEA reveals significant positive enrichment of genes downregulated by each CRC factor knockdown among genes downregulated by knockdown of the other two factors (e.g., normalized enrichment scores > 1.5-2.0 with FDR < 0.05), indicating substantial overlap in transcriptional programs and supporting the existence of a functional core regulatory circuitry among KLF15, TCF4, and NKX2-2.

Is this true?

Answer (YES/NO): YES